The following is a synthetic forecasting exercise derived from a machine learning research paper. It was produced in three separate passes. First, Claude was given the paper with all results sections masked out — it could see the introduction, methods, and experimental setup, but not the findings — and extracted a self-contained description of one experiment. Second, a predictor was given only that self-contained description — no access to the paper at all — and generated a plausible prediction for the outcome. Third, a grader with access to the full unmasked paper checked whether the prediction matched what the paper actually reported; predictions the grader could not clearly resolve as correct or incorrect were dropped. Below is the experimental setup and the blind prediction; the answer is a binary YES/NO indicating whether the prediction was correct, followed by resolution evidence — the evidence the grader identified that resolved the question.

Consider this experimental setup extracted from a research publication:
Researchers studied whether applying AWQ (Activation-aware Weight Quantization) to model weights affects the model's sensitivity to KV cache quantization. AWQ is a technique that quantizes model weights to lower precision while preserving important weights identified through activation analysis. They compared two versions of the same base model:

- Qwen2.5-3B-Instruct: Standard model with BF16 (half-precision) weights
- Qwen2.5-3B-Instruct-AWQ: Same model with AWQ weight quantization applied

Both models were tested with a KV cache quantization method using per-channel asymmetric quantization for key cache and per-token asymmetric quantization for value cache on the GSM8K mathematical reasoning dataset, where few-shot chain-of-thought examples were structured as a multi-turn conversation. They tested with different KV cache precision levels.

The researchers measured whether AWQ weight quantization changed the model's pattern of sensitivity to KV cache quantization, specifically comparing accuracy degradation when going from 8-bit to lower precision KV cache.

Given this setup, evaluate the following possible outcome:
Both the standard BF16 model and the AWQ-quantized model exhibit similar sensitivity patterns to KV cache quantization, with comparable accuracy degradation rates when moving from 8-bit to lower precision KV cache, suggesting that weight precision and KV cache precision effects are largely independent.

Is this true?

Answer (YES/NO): YES